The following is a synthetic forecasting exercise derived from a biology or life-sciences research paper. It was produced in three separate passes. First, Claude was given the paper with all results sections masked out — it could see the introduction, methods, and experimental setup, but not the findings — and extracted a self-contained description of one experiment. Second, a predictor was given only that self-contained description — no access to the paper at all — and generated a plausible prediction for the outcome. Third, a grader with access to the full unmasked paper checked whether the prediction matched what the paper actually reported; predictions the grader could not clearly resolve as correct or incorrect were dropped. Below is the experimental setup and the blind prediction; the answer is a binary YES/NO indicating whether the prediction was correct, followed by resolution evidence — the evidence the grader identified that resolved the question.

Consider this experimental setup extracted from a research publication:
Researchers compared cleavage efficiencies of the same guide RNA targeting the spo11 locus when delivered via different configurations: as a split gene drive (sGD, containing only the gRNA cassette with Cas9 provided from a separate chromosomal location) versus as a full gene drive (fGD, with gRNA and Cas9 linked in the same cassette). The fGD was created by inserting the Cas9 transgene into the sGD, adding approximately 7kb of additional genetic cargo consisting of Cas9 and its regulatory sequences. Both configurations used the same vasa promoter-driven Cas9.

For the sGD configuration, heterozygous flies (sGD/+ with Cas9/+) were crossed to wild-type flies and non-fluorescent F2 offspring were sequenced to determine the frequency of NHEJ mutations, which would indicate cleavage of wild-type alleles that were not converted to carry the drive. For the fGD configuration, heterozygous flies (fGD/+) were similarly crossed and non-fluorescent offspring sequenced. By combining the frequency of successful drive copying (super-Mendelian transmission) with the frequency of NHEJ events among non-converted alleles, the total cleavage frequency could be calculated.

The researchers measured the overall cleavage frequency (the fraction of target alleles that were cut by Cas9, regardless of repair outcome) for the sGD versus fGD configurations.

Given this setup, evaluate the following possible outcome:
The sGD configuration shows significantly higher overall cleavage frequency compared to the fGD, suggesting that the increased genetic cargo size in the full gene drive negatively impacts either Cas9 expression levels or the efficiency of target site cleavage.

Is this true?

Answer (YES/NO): NO